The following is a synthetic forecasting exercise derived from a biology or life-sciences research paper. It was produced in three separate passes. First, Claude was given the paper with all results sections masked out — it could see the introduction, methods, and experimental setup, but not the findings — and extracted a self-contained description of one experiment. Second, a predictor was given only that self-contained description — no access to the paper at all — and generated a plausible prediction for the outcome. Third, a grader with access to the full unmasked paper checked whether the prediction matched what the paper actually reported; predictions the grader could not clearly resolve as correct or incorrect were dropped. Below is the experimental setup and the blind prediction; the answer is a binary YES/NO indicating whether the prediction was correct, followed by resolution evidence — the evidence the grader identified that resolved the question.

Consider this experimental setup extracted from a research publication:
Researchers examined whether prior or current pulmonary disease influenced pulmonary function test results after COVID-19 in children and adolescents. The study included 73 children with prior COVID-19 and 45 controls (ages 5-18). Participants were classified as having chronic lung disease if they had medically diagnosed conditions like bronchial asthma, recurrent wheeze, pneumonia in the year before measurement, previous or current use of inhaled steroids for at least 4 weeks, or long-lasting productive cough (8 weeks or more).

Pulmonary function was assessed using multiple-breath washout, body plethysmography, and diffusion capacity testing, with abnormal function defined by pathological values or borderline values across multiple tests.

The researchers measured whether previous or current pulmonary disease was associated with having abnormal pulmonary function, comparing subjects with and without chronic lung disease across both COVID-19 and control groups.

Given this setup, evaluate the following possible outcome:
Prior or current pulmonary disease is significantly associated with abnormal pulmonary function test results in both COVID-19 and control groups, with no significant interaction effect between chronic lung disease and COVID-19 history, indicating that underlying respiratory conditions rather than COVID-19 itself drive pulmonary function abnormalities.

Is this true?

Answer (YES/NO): NO